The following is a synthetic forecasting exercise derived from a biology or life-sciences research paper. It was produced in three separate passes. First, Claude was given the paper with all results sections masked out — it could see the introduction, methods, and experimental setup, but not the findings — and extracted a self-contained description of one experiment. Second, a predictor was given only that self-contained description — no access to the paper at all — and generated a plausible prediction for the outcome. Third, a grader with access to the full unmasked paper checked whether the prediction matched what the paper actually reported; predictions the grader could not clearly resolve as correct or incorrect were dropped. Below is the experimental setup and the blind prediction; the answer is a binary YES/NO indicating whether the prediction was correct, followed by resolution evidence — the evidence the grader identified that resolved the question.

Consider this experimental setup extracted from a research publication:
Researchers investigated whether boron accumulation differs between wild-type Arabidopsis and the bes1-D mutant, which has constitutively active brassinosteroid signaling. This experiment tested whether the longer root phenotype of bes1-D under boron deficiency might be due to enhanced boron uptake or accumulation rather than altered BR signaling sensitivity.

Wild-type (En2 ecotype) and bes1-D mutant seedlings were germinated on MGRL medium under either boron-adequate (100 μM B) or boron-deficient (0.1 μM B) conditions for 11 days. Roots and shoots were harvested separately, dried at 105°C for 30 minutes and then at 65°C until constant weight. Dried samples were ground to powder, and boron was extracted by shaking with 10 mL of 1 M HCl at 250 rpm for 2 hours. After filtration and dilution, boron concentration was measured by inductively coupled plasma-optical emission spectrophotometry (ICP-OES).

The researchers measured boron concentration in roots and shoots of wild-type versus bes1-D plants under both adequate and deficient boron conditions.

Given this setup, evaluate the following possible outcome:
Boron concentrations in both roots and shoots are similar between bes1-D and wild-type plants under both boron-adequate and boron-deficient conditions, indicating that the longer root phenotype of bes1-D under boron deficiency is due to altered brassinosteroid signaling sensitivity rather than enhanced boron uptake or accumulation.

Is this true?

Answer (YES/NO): NO